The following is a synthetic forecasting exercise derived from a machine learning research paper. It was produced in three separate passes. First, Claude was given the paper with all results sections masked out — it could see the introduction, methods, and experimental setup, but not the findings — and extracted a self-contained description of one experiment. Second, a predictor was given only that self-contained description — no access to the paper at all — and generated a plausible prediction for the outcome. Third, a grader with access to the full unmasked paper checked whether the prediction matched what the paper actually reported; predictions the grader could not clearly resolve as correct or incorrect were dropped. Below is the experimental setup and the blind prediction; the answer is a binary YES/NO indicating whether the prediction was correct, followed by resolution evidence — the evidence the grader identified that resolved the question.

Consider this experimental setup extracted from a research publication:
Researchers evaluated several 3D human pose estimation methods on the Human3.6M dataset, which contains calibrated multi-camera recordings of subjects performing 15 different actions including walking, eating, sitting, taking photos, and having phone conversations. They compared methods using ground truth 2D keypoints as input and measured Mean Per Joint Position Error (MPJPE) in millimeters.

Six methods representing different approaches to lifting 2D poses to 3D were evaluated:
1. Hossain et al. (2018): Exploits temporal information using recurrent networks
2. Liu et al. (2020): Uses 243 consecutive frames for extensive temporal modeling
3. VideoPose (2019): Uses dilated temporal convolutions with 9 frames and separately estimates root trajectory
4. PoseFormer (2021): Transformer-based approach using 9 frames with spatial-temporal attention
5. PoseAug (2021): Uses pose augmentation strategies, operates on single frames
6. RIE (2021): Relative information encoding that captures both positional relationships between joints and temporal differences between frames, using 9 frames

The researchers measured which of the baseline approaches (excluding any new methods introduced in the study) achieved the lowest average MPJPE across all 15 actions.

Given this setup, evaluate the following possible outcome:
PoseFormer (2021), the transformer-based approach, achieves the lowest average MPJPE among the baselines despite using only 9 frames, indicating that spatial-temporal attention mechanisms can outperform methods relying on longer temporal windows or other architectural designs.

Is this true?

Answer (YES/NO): NO